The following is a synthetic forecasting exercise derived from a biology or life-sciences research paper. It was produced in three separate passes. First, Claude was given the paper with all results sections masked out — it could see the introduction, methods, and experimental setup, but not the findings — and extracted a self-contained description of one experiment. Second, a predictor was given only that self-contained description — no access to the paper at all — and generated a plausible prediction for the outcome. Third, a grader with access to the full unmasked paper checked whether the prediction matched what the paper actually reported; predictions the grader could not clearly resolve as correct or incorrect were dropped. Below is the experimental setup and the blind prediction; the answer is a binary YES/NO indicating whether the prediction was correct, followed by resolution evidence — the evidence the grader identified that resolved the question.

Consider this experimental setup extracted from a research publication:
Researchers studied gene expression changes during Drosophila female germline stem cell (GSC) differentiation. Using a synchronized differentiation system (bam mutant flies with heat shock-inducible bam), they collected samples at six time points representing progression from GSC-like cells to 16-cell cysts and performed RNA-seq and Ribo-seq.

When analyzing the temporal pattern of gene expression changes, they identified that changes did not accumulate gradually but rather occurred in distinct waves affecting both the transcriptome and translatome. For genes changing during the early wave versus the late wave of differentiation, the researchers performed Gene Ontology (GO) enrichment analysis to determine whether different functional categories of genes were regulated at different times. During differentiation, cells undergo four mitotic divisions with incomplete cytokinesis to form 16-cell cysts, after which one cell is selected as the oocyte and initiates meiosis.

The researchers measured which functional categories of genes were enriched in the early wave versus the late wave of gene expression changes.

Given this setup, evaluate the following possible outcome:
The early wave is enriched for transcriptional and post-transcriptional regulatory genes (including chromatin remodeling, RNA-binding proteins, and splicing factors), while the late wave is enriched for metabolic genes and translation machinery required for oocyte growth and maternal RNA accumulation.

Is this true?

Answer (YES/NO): NO